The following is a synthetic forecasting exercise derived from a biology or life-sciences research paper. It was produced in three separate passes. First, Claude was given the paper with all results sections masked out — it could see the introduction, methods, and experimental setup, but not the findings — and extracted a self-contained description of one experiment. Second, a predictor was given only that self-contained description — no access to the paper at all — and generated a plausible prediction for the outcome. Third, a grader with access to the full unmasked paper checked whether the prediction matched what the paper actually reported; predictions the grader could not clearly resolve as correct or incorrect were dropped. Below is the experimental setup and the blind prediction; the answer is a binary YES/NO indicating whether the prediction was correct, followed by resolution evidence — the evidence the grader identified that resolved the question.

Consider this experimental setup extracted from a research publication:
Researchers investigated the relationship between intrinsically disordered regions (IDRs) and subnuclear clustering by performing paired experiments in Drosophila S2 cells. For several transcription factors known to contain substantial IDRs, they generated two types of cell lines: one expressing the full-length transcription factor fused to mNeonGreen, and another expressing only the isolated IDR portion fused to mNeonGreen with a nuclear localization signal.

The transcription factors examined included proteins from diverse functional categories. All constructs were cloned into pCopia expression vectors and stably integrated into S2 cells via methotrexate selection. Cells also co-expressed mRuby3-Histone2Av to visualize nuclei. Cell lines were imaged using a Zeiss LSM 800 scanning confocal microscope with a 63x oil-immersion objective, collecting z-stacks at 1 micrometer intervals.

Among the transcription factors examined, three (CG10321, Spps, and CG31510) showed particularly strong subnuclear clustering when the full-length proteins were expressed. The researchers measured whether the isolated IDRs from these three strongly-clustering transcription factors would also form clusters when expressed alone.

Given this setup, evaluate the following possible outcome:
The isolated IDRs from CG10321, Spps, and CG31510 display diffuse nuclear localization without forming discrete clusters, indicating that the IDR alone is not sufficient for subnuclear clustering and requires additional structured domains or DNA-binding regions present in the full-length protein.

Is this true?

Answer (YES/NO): YES